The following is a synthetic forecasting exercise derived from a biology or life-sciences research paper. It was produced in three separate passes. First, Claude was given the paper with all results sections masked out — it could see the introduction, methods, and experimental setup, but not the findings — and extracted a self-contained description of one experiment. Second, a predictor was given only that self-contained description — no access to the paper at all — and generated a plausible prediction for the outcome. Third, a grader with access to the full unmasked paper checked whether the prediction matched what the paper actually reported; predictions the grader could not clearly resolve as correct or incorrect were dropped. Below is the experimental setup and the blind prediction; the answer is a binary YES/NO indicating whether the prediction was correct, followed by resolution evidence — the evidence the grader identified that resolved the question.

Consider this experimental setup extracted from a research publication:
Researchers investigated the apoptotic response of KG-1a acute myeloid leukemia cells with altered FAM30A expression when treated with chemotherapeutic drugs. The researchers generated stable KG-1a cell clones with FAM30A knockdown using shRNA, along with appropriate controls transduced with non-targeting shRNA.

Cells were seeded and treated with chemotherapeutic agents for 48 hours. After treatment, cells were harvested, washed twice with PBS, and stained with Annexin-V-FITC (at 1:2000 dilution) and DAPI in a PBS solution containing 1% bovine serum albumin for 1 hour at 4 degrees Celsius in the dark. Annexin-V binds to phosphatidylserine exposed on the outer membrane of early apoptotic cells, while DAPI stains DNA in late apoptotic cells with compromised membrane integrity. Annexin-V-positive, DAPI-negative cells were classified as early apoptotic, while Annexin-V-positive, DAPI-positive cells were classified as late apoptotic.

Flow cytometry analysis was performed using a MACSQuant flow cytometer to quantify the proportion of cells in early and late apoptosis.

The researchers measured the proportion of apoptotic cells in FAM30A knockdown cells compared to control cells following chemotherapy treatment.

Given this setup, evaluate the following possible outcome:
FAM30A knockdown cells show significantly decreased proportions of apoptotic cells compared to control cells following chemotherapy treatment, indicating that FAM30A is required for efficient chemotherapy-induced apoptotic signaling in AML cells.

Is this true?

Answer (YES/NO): NO